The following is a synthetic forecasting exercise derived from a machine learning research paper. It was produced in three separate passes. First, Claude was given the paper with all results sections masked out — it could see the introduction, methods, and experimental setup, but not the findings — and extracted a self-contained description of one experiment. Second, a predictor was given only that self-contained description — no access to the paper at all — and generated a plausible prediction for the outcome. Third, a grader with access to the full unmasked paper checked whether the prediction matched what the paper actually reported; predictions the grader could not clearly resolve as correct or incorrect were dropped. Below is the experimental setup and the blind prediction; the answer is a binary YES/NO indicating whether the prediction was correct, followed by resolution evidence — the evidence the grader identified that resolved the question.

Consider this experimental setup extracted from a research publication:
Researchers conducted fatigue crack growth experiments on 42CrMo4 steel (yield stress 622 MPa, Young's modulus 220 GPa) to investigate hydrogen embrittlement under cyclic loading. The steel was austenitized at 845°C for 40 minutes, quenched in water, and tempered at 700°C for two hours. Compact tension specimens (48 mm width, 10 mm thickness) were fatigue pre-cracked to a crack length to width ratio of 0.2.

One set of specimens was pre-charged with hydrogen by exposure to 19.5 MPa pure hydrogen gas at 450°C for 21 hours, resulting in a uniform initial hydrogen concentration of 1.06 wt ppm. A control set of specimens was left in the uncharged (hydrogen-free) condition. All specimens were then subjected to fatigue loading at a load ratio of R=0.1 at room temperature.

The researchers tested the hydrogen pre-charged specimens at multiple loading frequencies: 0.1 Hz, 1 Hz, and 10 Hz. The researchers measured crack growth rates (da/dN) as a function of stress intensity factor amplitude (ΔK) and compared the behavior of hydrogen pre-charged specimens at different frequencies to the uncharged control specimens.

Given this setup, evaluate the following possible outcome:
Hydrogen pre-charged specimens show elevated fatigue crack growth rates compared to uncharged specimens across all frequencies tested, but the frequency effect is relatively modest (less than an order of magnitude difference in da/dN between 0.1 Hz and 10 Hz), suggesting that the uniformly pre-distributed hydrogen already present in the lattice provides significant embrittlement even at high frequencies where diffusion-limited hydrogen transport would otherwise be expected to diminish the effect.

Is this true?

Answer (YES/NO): NO